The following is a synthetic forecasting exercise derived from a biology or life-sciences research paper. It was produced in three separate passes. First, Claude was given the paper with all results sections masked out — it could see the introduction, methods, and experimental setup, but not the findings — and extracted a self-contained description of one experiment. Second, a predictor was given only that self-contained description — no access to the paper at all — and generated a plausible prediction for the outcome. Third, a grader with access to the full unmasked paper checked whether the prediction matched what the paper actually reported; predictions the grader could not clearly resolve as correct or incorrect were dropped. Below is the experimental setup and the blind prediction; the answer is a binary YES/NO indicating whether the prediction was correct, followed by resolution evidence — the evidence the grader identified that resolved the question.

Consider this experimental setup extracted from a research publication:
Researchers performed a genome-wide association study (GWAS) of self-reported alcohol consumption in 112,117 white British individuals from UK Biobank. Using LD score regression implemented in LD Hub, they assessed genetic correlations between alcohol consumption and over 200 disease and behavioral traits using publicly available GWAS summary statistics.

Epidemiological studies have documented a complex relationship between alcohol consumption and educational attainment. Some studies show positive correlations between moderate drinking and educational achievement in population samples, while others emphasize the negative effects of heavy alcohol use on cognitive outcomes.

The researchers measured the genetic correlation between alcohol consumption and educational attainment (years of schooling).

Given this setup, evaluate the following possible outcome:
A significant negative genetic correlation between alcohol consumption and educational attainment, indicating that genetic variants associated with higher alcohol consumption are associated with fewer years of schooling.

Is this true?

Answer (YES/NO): NO